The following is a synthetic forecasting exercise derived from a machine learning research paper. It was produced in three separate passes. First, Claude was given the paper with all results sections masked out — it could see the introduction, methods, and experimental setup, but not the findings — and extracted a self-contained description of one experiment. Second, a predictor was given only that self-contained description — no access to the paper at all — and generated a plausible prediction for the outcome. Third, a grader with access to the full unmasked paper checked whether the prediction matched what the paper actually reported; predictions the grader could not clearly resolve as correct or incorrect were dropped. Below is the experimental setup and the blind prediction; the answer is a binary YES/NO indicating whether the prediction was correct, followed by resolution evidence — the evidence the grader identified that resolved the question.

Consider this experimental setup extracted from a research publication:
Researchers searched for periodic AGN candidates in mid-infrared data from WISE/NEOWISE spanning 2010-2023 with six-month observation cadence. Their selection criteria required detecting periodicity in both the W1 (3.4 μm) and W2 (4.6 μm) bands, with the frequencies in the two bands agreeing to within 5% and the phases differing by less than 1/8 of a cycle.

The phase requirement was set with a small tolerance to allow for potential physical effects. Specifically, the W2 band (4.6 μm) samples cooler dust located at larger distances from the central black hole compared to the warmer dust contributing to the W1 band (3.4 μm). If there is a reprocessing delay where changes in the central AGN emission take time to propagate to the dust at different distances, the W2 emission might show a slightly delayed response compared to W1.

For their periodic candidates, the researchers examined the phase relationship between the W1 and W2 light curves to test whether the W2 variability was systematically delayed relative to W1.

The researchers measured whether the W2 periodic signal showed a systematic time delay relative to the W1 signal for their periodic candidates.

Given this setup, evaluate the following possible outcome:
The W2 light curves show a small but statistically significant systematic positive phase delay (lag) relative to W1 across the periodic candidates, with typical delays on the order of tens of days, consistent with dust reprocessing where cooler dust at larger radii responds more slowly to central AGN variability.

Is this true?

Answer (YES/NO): YES